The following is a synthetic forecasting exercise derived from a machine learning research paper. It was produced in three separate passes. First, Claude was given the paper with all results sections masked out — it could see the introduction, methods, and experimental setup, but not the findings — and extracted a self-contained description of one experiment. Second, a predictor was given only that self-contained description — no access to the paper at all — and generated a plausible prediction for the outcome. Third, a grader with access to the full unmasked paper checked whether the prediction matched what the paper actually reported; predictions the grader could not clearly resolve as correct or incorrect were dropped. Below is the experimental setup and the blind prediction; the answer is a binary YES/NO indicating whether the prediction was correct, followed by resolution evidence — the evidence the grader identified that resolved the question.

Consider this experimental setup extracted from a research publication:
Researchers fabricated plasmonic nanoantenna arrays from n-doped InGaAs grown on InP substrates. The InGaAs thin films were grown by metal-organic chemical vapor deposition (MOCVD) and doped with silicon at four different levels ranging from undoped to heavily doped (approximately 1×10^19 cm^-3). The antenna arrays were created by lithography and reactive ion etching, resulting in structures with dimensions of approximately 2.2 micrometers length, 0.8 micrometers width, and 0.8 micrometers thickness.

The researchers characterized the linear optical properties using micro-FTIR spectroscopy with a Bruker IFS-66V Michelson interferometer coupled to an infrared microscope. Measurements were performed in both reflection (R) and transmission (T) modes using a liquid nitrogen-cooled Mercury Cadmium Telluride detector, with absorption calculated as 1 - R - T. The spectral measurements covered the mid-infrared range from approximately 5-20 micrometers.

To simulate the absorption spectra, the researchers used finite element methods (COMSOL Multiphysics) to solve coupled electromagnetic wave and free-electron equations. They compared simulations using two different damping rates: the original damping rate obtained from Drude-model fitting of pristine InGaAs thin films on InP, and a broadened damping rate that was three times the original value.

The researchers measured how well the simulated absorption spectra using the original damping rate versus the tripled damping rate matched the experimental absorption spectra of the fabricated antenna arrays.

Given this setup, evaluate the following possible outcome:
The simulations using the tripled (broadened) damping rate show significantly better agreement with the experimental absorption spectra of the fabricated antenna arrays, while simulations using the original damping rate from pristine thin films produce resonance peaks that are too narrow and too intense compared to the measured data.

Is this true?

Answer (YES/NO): YES